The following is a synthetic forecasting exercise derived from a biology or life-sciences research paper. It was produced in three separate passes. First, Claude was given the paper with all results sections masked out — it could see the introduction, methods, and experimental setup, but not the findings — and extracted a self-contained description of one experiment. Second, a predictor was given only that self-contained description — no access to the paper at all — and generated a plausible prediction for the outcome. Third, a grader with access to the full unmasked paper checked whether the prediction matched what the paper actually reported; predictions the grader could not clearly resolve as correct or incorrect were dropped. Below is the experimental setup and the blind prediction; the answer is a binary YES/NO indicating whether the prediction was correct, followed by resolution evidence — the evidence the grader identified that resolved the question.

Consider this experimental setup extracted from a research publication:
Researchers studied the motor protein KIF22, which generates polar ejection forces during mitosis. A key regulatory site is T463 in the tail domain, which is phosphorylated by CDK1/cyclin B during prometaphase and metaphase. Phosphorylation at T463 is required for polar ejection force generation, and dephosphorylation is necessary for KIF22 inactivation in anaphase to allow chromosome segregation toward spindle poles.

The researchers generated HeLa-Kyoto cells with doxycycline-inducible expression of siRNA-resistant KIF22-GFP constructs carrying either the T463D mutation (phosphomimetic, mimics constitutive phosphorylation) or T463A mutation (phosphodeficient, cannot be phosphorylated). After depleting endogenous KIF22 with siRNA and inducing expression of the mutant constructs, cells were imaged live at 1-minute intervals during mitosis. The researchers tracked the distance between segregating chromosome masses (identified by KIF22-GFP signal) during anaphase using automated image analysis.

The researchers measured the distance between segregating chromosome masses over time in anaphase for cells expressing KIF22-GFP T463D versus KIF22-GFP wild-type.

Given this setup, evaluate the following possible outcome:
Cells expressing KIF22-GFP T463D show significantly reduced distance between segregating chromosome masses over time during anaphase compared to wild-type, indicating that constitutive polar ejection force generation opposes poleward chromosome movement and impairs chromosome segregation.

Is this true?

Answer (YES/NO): YES